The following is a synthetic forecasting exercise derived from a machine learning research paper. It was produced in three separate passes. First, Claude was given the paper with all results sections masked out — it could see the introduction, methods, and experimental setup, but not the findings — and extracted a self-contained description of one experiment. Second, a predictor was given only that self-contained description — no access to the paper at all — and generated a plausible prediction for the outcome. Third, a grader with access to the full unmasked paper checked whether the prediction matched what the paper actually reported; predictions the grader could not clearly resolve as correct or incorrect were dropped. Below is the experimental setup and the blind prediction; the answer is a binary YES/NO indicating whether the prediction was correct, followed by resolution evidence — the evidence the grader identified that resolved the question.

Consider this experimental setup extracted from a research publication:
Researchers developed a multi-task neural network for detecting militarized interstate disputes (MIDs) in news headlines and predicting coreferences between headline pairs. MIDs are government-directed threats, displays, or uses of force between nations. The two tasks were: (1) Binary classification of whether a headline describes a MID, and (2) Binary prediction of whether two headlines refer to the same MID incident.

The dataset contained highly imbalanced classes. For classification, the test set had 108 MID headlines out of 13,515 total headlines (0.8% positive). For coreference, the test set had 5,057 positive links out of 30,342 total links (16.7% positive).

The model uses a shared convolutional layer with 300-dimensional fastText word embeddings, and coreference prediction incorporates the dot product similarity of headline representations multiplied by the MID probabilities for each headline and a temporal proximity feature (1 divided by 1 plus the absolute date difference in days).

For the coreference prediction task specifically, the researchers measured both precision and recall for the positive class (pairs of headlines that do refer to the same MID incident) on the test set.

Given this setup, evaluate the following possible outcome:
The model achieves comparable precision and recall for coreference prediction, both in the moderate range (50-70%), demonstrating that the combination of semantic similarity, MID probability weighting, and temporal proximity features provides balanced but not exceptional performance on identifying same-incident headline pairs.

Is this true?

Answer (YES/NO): NO